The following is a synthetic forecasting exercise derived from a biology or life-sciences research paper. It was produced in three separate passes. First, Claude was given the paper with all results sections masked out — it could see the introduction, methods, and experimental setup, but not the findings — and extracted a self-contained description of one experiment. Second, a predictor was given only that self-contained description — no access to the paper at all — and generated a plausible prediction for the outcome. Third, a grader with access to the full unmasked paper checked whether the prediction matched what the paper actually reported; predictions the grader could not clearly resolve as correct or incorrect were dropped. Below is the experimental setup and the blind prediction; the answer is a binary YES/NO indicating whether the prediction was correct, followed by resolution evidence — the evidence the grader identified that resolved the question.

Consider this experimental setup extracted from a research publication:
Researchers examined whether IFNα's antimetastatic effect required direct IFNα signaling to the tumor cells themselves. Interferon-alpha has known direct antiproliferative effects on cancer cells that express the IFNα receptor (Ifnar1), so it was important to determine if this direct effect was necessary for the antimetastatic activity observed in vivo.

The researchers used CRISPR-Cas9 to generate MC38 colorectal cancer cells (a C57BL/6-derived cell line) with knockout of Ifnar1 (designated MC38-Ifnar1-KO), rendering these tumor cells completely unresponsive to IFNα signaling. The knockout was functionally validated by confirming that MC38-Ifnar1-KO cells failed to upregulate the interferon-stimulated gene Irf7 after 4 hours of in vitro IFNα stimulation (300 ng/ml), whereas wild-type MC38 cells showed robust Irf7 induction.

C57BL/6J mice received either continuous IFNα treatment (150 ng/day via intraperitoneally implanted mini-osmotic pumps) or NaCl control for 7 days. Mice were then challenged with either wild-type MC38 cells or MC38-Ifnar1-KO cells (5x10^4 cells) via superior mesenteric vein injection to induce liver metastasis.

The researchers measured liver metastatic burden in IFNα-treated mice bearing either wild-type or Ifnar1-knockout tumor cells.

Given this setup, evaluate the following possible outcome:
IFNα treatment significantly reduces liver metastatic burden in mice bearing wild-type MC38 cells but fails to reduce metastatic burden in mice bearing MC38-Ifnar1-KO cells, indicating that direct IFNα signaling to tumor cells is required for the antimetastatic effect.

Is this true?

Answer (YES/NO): NO